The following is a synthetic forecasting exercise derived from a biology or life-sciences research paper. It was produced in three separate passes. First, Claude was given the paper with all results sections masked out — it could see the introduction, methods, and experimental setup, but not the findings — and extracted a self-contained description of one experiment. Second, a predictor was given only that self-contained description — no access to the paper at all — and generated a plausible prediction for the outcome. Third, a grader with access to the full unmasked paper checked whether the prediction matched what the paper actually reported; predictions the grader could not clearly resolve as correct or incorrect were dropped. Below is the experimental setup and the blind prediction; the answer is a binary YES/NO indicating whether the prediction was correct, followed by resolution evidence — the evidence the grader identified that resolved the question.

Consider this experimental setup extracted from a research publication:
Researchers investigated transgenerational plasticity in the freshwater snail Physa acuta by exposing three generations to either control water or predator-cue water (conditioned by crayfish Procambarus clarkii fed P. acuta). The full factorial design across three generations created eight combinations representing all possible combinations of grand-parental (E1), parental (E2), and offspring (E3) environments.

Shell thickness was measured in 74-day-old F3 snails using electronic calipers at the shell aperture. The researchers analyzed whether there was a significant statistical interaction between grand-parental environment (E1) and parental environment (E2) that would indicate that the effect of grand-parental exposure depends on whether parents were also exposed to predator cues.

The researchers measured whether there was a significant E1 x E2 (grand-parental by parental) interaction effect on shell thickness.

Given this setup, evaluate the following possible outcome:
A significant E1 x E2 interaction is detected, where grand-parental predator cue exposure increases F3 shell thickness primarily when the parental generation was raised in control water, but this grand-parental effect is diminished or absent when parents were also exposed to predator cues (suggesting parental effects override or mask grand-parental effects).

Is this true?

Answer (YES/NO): NO